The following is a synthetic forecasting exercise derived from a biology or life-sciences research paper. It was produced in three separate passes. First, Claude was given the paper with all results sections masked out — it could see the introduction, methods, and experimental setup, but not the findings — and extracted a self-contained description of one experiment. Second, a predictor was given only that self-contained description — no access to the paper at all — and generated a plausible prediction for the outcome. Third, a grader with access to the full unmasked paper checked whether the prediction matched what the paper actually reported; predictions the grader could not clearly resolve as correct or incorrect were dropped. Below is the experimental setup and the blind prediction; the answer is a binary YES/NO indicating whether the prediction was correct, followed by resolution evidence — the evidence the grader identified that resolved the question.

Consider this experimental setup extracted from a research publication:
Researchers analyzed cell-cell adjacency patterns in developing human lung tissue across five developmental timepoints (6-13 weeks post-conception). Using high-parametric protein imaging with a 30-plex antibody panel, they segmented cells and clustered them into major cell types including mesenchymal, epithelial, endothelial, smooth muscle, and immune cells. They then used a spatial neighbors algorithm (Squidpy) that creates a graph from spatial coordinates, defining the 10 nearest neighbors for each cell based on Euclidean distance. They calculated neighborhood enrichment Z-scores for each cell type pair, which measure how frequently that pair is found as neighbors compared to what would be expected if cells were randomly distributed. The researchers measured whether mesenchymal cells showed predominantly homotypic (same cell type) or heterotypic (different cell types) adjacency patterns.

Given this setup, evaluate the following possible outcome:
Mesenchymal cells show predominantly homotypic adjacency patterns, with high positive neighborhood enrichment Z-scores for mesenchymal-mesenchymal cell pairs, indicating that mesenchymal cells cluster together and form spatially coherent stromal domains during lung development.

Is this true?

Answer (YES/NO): NO